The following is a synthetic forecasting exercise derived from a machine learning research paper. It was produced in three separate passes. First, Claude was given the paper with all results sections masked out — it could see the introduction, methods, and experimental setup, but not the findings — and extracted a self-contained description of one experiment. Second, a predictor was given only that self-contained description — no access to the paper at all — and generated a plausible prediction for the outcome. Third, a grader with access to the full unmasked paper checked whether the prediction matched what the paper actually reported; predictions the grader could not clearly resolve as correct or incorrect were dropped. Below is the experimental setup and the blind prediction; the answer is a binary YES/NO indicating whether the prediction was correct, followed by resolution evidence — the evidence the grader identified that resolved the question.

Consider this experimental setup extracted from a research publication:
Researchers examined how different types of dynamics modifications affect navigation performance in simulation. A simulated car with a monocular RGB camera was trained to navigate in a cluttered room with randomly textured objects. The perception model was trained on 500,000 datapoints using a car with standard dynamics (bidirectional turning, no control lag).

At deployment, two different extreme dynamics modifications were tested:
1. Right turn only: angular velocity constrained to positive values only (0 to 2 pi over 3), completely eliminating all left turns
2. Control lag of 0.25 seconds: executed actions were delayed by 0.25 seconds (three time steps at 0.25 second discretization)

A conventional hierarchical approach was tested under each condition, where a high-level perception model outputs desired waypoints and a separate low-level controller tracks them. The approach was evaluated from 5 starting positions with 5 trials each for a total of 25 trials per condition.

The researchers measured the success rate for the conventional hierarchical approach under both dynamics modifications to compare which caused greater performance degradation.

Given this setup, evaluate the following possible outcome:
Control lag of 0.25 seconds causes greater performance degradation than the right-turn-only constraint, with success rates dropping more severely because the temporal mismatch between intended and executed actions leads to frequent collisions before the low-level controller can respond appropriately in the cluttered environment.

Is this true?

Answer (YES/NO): NO